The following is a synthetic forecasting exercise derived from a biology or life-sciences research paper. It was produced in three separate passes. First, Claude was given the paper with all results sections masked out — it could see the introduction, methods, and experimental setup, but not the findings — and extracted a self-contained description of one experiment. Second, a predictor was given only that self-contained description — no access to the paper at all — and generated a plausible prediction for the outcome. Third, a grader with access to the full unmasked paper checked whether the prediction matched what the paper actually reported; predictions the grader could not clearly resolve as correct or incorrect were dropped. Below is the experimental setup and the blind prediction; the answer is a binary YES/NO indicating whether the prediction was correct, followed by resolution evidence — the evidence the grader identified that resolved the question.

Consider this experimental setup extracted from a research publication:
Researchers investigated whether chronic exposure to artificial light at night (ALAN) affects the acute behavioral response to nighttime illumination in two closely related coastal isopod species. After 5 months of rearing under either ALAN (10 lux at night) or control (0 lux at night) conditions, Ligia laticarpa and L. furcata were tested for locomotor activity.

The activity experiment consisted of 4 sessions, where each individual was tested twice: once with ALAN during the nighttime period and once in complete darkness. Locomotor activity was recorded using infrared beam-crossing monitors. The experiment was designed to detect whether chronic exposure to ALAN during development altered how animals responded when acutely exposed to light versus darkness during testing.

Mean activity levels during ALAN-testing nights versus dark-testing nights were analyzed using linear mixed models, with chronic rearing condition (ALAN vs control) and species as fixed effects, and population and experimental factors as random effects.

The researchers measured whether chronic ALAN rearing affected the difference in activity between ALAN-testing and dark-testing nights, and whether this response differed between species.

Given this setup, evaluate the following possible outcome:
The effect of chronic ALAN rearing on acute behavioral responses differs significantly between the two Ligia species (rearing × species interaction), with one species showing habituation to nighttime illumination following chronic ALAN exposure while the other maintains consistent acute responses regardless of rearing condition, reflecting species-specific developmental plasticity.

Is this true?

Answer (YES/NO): NO